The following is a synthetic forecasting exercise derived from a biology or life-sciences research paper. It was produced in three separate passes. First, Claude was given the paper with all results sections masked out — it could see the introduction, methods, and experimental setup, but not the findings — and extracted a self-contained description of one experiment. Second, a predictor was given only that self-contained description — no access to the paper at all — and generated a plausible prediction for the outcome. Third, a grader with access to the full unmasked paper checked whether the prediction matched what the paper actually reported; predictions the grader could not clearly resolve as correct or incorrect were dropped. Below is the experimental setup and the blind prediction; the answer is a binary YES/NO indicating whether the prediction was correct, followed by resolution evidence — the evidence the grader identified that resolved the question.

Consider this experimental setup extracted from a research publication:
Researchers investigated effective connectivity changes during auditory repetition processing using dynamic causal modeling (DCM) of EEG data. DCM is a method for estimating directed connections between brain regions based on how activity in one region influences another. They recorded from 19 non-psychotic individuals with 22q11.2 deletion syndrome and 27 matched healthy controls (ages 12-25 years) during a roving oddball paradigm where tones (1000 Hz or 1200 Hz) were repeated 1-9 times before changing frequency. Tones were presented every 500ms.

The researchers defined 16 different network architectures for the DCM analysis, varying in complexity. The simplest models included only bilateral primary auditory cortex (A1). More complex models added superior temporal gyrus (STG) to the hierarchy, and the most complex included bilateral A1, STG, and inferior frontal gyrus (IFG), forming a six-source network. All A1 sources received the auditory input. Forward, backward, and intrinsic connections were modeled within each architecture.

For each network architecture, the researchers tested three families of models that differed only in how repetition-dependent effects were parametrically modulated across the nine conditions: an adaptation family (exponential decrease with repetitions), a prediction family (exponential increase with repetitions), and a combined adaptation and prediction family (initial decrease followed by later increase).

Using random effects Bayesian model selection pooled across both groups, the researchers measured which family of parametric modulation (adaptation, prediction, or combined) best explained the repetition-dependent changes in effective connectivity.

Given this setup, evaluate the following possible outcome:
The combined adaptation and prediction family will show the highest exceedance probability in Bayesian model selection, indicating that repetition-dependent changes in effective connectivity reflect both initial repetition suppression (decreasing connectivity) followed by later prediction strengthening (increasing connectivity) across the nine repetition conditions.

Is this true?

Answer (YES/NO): YES